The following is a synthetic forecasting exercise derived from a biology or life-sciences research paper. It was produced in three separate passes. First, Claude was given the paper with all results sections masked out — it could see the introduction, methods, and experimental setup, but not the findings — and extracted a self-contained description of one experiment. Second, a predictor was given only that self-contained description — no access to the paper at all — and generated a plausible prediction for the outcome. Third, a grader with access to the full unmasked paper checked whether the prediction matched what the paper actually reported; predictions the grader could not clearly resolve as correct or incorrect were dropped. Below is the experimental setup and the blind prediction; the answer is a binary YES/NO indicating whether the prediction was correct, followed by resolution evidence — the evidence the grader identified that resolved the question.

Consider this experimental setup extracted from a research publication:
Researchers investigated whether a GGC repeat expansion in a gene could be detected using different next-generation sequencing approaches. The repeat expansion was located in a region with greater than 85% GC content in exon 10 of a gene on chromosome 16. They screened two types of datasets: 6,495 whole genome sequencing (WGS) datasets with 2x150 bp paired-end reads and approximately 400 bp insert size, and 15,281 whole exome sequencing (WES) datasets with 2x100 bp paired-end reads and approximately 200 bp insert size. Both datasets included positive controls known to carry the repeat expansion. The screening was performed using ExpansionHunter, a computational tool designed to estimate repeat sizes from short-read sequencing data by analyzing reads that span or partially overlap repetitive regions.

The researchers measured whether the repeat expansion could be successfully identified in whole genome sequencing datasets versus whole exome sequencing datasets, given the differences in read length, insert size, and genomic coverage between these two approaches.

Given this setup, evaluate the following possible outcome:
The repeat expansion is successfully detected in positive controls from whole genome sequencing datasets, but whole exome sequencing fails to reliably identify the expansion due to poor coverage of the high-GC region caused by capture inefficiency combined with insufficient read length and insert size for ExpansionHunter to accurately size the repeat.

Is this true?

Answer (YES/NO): NO